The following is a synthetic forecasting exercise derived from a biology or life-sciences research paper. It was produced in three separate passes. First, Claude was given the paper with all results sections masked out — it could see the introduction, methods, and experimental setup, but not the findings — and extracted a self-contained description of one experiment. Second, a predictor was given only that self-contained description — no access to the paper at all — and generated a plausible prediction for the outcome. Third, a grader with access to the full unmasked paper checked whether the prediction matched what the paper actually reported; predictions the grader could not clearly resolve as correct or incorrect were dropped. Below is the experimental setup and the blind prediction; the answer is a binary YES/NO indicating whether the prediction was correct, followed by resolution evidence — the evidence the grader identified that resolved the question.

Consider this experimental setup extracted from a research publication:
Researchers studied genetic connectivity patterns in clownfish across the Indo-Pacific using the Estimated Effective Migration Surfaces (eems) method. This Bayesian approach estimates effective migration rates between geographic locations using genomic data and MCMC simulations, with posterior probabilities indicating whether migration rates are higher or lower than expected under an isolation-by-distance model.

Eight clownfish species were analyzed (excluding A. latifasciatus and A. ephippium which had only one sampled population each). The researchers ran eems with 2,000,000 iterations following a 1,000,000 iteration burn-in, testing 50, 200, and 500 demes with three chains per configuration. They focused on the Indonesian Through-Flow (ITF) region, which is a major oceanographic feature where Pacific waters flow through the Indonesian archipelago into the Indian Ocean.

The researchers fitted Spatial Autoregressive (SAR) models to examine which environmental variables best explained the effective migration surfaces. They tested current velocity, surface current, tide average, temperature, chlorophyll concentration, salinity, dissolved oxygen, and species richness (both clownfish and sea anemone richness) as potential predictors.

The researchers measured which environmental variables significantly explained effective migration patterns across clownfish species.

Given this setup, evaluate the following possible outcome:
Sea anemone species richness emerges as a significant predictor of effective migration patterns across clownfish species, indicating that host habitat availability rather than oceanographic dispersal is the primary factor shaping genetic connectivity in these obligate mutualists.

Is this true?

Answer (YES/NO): NO